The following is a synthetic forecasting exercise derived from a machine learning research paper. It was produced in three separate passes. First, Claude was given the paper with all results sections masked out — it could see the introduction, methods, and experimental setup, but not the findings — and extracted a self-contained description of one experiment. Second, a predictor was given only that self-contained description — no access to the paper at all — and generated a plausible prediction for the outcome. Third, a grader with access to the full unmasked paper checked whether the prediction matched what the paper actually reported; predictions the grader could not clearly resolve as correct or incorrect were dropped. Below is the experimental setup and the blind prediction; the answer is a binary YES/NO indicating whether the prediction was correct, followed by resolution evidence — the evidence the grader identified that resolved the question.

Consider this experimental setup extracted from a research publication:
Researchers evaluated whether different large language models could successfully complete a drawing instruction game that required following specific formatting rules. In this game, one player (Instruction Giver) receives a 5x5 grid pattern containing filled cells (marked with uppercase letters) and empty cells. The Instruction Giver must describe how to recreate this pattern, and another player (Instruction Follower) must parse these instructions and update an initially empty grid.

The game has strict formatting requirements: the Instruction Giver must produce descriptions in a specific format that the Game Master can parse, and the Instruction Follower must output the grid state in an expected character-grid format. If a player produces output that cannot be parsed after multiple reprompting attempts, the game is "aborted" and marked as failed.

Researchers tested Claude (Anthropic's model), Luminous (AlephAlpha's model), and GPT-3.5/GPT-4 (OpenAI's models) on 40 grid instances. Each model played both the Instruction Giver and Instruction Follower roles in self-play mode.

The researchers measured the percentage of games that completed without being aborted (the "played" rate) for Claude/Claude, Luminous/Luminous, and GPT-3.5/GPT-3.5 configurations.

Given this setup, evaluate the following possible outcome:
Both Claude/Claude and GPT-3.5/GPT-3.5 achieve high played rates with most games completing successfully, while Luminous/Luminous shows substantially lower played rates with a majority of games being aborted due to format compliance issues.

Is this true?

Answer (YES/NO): NO